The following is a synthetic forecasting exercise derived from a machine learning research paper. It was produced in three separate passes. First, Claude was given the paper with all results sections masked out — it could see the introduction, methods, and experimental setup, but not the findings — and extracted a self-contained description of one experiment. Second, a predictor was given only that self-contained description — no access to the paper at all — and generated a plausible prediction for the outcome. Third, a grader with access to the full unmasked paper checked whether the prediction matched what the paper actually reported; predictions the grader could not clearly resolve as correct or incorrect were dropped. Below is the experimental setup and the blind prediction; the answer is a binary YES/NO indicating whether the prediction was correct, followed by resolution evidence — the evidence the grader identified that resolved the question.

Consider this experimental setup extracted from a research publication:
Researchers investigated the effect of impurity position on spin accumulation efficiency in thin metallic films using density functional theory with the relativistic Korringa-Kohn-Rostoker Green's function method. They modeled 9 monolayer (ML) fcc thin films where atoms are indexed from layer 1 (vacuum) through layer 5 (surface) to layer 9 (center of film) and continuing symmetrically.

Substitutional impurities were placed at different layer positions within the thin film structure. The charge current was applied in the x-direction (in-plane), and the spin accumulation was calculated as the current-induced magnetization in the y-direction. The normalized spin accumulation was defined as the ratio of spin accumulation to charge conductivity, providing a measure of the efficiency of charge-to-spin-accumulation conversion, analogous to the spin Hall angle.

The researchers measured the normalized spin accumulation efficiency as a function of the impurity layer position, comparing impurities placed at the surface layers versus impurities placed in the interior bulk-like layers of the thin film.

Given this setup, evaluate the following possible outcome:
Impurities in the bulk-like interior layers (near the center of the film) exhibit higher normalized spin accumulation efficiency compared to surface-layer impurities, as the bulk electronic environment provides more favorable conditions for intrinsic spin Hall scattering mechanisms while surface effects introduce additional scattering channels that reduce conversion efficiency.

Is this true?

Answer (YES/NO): NO